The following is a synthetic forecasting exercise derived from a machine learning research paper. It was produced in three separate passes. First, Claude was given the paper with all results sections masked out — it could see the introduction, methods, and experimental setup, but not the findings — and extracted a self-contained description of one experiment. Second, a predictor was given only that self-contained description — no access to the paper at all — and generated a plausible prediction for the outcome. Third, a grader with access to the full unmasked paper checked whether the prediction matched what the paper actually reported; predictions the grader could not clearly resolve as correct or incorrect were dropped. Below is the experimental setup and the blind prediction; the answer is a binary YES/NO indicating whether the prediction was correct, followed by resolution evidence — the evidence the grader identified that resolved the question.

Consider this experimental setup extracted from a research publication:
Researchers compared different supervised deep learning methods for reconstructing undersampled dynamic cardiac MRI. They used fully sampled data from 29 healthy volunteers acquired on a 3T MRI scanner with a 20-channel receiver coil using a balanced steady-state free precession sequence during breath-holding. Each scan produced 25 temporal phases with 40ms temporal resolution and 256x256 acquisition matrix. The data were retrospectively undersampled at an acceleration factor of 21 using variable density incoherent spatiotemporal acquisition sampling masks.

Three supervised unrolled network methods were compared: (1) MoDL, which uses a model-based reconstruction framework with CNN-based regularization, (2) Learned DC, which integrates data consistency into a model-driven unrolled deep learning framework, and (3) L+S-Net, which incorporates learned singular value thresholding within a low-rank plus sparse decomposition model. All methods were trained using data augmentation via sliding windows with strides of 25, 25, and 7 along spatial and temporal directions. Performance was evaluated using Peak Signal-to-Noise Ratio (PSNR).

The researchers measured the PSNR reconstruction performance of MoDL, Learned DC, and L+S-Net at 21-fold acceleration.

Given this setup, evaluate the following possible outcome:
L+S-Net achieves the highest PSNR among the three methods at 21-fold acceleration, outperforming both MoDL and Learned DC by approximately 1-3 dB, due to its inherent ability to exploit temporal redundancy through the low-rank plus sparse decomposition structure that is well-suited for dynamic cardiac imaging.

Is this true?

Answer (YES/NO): NO